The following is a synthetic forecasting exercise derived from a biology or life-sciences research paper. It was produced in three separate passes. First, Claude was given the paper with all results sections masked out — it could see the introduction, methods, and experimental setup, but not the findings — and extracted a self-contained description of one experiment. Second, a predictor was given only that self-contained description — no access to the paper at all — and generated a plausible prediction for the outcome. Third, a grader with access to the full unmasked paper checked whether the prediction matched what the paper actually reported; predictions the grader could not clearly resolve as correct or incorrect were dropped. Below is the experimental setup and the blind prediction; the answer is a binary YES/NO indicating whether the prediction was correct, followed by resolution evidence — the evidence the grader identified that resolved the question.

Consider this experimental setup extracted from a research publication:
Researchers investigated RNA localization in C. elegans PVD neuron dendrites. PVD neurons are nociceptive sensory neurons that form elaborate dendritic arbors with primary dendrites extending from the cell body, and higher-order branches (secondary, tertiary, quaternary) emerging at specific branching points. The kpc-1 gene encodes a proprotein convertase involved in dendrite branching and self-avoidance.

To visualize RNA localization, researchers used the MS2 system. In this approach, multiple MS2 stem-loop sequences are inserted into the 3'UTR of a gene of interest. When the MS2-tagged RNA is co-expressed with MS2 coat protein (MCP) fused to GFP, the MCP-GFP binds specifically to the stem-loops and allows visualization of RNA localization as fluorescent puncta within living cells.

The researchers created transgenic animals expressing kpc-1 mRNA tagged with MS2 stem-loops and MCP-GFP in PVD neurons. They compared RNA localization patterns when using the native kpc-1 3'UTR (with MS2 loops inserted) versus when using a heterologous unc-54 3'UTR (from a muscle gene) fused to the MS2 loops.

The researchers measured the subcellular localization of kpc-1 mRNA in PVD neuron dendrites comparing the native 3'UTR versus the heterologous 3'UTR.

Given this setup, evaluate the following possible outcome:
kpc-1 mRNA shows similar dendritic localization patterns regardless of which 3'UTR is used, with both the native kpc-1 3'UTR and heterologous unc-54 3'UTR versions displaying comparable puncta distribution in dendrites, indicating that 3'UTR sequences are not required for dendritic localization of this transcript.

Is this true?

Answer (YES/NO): NO